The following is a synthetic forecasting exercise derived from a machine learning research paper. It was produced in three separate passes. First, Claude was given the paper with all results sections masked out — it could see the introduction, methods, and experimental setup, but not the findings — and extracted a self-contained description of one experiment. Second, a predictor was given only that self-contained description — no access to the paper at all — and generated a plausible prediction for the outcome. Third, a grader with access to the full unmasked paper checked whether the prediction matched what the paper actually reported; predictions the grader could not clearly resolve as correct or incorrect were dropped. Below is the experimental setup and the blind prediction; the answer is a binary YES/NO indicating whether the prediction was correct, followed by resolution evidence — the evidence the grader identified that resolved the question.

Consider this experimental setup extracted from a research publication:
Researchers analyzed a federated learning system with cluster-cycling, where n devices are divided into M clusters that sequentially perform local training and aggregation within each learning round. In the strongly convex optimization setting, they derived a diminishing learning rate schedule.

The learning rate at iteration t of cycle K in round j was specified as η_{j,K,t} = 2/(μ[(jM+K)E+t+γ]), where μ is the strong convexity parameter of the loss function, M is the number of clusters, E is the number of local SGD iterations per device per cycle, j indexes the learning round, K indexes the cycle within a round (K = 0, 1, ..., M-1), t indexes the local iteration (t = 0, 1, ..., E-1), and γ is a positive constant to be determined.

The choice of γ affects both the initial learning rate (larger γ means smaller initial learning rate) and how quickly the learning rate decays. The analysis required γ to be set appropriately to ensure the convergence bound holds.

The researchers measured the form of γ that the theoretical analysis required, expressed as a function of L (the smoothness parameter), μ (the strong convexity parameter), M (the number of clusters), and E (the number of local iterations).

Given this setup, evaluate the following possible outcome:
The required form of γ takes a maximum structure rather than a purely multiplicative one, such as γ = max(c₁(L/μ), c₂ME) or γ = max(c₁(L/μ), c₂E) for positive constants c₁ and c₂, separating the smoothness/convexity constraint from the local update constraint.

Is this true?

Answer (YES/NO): YES